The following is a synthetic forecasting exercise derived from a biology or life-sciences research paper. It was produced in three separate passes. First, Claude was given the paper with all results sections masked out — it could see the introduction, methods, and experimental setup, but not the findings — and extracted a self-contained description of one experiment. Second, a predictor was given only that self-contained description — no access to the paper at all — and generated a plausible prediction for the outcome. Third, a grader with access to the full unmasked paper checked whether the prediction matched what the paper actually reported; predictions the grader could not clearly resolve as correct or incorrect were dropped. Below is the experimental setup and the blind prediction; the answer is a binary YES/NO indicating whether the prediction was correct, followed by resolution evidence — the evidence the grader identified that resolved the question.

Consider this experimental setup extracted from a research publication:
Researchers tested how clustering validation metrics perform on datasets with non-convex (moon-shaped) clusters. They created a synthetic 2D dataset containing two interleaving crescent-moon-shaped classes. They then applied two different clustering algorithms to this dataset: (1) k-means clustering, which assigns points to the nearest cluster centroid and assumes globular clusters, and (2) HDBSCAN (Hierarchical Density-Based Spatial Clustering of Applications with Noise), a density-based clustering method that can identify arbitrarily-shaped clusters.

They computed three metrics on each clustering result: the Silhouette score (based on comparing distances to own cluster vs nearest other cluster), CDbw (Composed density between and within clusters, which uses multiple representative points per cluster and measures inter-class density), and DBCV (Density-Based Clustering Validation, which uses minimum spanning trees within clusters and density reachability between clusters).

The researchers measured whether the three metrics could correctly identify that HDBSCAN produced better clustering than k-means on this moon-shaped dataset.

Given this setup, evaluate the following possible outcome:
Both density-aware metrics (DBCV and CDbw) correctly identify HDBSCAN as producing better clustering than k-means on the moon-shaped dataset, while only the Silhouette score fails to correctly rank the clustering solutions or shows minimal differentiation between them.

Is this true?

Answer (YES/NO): YES